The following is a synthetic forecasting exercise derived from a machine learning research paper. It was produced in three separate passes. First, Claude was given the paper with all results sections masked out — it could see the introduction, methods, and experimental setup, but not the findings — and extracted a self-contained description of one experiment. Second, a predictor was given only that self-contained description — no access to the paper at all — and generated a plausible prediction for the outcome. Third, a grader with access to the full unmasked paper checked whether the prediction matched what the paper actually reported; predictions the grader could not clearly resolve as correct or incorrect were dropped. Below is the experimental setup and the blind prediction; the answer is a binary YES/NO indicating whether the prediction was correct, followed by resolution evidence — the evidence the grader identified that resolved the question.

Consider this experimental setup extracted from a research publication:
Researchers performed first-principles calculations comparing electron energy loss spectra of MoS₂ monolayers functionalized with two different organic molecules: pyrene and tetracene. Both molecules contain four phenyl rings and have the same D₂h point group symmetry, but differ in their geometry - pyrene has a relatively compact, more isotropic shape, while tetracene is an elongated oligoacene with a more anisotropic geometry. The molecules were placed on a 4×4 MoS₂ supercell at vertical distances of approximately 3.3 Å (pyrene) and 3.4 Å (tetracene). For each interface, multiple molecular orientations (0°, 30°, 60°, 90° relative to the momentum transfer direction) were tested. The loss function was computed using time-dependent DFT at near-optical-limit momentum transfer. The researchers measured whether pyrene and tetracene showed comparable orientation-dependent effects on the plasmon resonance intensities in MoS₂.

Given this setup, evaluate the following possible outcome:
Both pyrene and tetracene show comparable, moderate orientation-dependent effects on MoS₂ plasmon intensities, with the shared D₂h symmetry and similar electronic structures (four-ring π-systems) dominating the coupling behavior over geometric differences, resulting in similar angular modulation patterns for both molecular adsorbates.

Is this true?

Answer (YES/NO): NO